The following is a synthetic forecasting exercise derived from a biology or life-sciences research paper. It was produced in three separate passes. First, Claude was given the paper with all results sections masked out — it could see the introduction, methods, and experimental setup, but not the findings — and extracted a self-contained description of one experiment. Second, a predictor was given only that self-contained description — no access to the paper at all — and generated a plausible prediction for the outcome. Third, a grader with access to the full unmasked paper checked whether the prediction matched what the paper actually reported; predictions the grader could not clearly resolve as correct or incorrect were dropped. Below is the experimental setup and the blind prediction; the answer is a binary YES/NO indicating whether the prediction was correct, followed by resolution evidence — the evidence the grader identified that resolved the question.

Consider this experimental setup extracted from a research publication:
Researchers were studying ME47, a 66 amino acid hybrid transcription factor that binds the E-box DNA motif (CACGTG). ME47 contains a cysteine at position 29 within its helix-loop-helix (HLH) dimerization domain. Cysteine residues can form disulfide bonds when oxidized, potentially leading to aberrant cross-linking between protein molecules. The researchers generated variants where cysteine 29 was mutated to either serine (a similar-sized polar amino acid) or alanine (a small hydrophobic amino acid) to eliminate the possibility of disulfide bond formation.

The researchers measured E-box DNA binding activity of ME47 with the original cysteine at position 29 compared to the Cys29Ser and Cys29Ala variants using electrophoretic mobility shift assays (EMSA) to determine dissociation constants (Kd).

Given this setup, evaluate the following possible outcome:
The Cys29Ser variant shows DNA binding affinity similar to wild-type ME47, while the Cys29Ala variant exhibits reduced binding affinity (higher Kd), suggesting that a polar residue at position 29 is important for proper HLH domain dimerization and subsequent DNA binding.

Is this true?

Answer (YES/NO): NO